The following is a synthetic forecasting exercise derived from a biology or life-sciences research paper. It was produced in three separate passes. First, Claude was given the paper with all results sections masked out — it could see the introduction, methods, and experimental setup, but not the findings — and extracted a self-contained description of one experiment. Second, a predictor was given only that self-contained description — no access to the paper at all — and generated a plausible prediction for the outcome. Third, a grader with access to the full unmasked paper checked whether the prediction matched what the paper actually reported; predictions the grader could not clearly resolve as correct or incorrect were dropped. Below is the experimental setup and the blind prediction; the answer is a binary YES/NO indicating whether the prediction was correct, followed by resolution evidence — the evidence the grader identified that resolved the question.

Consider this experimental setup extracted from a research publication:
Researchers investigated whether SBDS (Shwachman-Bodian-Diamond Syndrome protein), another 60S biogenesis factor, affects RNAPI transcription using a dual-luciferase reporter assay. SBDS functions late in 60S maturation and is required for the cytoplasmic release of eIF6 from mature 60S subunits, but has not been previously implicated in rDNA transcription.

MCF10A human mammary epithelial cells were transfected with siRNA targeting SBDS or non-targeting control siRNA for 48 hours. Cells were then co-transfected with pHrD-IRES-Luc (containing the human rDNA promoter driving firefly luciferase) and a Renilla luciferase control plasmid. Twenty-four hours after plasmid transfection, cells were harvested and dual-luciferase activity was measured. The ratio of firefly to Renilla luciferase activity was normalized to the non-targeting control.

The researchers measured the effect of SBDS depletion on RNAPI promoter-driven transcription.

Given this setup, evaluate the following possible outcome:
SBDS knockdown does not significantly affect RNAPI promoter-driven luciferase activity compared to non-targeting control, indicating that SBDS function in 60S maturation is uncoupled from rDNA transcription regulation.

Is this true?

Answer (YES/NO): YES